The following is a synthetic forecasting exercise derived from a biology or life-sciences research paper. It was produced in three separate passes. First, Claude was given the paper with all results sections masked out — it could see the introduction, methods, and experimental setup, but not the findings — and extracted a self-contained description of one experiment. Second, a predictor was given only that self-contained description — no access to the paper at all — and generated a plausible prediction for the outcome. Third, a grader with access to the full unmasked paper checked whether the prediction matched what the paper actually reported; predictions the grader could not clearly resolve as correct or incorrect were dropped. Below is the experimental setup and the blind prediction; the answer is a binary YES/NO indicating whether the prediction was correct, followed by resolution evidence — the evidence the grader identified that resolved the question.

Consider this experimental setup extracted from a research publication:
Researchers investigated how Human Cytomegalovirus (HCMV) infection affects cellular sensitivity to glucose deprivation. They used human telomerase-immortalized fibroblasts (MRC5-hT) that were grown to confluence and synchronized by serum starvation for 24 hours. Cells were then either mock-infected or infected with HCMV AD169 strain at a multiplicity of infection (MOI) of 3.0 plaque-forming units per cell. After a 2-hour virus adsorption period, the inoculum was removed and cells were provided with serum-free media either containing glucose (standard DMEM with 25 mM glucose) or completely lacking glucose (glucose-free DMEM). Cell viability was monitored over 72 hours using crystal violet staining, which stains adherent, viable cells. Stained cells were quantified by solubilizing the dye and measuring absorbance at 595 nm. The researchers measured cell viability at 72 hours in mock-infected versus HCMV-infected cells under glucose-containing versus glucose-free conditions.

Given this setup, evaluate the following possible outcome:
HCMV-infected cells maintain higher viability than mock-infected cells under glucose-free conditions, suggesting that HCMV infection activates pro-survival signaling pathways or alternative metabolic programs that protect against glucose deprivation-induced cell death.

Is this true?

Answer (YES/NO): NO